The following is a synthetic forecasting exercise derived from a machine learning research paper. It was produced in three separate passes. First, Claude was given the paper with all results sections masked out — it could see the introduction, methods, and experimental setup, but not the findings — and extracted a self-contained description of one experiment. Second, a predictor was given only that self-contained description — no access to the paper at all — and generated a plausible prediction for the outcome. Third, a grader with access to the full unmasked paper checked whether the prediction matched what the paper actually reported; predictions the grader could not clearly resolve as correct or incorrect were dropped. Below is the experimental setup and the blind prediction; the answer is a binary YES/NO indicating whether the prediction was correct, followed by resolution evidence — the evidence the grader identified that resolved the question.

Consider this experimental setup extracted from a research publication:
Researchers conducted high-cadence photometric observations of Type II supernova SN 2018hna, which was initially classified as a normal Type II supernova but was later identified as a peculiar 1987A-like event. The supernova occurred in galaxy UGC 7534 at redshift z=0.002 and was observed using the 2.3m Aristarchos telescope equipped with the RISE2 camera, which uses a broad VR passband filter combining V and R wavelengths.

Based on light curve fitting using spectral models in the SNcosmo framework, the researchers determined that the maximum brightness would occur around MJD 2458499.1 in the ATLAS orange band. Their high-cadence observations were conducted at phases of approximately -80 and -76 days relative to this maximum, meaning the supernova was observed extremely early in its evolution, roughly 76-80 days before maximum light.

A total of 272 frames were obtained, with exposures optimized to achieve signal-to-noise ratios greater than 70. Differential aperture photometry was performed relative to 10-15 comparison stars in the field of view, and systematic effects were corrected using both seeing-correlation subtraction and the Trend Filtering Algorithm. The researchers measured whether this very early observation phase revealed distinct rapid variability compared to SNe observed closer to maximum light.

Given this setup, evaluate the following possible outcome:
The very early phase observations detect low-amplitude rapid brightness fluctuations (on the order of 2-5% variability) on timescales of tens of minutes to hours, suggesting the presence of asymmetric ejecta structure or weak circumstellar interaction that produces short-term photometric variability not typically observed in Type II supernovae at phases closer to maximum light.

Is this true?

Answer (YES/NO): NO